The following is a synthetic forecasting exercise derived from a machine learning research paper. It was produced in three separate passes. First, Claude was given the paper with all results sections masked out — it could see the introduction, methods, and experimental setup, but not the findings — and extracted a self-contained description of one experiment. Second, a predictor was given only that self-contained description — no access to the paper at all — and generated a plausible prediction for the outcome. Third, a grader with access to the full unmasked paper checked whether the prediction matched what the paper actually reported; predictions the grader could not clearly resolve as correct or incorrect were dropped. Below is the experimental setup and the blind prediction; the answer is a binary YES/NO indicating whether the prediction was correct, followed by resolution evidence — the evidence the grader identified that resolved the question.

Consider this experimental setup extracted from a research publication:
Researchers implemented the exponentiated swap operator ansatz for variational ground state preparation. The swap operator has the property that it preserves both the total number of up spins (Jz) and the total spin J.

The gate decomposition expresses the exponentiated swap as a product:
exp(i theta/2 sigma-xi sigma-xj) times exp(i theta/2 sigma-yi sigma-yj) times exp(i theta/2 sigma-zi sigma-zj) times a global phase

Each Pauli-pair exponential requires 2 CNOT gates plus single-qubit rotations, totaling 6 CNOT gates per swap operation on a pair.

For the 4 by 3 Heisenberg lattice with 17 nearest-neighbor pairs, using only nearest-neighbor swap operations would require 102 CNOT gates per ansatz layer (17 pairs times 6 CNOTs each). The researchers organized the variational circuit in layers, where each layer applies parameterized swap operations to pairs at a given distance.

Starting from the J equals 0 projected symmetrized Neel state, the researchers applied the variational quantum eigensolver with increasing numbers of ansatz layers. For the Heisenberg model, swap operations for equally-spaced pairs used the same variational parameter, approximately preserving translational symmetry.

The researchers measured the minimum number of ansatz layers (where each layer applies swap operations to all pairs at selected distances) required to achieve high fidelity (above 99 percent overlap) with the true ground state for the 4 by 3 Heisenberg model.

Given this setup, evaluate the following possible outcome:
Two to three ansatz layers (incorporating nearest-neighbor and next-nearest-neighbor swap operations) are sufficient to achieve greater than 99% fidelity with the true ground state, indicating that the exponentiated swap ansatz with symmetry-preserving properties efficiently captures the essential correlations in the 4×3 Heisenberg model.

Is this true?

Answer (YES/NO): NO